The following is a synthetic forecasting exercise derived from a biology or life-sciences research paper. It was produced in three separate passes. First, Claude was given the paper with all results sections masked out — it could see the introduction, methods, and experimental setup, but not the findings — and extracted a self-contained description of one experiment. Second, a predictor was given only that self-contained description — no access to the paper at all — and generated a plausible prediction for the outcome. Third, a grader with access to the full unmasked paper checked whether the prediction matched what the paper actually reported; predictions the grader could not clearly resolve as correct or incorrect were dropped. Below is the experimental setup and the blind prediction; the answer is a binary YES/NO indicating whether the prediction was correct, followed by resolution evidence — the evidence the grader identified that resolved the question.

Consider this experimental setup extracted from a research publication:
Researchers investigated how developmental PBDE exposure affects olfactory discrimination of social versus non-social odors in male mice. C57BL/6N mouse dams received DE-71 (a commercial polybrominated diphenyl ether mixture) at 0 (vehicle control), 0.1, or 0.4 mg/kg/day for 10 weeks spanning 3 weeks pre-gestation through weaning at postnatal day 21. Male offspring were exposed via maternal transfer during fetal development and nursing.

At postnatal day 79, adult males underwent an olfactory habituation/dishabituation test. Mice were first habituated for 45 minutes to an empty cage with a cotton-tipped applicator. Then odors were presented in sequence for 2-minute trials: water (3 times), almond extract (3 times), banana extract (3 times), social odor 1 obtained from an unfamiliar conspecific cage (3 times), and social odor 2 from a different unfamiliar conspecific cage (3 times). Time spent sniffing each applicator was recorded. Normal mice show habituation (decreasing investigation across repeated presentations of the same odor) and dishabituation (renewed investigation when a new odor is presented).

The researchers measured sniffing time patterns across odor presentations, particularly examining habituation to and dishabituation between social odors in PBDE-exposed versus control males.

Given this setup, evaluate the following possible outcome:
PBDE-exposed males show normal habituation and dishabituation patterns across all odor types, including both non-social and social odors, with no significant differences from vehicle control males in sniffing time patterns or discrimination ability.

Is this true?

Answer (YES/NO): NO